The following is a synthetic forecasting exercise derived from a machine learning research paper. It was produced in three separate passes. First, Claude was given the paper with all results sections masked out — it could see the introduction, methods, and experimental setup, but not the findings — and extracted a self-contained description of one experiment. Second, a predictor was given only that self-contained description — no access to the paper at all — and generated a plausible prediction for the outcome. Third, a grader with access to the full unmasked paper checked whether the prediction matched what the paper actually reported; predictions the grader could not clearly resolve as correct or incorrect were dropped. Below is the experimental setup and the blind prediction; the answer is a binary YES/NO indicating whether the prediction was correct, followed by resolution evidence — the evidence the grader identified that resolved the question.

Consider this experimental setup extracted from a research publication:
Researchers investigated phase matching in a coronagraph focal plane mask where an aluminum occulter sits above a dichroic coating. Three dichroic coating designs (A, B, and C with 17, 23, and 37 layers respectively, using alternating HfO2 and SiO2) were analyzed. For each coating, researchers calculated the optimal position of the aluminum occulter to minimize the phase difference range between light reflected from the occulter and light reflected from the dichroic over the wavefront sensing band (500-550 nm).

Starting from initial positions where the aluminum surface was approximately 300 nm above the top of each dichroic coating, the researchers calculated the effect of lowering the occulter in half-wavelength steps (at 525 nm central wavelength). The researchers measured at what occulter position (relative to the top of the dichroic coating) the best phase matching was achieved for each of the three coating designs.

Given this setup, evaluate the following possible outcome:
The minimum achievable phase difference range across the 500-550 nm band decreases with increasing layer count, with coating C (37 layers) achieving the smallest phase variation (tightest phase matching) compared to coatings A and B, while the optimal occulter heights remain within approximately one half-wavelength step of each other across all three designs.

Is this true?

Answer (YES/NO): NO